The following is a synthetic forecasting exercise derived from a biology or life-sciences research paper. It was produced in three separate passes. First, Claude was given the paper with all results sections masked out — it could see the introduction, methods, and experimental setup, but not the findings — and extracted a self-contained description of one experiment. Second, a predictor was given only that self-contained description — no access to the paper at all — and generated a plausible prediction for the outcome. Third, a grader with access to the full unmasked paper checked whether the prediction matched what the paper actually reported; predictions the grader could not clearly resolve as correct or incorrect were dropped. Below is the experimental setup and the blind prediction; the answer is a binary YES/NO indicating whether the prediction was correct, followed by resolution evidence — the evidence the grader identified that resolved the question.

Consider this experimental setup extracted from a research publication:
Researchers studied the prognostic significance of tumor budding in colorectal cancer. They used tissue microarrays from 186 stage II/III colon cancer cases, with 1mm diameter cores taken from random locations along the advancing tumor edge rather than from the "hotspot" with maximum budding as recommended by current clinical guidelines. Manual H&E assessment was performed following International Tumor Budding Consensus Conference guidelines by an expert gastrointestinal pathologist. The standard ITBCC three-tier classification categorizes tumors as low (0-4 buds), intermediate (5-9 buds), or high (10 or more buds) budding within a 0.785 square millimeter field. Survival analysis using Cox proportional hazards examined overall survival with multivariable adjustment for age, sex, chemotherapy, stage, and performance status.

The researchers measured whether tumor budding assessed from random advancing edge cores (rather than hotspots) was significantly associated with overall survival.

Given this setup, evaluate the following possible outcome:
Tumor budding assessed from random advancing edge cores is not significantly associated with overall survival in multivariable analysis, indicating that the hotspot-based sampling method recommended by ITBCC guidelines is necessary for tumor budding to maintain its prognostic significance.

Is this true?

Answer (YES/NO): NO